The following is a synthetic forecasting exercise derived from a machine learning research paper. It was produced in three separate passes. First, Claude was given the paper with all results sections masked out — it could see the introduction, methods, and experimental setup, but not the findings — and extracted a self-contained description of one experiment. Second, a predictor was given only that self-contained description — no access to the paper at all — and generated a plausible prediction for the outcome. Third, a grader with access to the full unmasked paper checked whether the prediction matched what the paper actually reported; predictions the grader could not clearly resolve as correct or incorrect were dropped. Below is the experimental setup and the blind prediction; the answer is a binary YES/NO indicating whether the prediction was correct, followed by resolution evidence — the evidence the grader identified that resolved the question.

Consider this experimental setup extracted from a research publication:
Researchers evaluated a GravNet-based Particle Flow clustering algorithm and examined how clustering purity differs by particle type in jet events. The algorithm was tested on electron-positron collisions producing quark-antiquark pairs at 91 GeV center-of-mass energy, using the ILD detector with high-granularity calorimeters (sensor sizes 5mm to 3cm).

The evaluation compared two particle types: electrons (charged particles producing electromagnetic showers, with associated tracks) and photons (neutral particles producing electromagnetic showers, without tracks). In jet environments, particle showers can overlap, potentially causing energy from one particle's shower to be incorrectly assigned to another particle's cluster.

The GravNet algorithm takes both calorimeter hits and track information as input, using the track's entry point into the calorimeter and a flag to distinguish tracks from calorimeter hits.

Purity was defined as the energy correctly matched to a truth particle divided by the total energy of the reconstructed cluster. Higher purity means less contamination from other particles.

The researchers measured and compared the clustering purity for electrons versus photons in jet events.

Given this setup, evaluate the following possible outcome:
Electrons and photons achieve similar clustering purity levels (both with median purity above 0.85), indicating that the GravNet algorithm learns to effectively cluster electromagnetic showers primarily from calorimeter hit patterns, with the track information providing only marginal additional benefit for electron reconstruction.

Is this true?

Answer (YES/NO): NO